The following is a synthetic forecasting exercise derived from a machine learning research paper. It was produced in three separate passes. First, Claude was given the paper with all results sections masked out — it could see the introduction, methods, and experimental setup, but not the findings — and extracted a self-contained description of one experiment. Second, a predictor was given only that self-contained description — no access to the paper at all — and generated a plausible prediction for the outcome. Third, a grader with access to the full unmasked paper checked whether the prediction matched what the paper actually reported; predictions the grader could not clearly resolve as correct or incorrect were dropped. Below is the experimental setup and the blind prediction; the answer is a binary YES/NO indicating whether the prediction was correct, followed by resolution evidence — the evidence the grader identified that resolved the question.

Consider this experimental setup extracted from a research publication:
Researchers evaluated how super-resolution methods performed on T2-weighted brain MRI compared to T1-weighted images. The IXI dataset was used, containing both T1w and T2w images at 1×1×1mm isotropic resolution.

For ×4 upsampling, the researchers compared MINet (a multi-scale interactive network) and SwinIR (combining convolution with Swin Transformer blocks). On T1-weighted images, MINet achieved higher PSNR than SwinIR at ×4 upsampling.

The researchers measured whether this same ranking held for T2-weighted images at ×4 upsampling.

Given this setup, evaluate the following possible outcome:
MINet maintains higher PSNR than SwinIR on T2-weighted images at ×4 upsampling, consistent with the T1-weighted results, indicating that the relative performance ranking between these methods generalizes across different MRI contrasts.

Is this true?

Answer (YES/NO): YES